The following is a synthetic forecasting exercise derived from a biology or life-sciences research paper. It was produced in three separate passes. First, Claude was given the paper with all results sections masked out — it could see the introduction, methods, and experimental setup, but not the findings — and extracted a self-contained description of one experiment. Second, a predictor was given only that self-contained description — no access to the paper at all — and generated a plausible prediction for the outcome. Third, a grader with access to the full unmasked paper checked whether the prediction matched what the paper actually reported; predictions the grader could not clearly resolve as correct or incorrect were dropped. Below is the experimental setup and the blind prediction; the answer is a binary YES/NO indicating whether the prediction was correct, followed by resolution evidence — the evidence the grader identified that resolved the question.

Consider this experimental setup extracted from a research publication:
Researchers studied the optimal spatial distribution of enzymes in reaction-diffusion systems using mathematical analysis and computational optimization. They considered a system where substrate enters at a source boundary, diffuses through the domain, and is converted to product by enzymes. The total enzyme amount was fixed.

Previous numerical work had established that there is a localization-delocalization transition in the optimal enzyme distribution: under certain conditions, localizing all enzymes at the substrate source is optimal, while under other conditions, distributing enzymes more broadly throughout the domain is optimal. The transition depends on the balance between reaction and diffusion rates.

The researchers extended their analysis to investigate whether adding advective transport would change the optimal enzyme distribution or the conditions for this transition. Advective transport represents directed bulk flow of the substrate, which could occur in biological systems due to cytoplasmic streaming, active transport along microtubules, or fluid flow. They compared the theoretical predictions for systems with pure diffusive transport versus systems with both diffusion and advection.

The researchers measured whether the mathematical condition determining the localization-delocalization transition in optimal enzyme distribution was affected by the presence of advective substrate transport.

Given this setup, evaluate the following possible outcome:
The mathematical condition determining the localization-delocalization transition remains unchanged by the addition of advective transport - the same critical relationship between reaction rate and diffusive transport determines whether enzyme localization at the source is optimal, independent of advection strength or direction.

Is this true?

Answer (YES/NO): YES